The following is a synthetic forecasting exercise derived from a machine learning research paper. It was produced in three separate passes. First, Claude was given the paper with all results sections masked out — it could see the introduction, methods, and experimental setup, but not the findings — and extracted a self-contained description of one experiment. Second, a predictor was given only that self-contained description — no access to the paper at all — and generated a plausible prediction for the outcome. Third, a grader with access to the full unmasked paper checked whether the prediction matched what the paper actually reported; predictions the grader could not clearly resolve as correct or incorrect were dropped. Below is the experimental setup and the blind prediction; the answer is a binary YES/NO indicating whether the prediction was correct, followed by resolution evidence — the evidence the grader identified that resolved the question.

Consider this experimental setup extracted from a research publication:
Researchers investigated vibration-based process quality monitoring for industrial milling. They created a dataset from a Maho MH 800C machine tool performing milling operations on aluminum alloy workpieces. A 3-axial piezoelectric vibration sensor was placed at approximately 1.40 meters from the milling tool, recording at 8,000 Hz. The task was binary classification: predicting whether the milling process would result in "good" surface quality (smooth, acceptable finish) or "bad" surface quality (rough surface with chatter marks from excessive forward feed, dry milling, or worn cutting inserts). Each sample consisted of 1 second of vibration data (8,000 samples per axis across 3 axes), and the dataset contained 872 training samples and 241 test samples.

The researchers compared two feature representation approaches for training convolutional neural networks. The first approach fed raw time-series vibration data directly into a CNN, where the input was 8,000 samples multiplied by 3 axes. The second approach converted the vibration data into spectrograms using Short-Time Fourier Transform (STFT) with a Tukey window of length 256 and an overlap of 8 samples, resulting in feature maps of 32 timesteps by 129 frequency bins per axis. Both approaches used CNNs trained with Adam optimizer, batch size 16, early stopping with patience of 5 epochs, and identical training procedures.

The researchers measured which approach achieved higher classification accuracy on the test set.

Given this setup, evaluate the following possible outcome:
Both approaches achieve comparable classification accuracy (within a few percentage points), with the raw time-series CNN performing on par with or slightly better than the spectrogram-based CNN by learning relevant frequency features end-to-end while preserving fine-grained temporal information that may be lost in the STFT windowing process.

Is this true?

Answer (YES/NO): NO